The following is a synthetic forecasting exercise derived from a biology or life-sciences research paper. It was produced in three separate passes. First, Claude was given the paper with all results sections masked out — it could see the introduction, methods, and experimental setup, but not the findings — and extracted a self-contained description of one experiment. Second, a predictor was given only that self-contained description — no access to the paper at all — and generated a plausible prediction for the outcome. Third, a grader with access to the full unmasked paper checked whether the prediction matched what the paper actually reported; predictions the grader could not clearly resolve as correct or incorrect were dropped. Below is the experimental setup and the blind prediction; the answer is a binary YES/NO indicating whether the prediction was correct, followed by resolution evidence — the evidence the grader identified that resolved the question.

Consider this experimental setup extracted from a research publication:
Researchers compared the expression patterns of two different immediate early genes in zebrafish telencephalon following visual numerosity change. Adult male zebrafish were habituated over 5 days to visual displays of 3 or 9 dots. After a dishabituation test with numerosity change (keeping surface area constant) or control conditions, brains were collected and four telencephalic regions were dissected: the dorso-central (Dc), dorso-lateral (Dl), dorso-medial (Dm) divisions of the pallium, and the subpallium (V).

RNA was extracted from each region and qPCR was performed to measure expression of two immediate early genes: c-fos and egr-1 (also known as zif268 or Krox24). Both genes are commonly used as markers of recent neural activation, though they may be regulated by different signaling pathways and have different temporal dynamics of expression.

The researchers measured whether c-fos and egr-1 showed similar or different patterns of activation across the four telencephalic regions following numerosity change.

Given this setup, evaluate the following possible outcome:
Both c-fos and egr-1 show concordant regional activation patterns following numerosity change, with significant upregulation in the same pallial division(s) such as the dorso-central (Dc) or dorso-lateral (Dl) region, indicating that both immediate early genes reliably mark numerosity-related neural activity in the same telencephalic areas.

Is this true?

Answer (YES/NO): YES